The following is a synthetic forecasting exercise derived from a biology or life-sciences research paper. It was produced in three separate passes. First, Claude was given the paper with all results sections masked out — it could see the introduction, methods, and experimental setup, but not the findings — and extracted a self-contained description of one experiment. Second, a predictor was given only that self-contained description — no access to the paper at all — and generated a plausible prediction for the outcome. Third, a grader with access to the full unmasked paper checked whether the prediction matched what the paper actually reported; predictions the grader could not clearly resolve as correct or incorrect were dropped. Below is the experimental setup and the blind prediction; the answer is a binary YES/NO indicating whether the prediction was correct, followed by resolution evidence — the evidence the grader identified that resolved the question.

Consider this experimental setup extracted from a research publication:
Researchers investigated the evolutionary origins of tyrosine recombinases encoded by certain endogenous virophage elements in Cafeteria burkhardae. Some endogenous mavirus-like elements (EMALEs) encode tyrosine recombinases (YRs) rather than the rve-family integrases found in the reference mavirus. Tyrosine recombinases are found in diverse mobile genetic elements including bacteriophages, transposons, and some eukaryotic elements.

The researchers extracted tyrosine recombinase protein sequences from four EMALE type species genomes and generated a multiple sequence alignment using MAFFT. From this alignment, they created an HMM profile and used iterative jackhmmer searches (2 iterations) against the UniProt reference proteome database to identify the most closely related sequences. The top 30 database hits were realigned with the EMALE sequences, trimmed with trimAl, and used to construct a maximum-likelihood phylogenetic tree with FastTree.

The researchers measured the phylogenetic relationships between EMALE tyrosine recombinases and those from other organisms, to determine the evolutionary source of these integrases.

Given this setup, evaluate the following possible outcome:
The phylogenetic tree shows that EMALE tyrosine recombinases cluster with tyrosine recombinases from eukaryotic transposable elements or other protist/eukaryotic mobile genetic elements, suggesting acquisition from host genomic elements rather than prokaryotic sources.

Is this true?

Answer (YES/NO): YES